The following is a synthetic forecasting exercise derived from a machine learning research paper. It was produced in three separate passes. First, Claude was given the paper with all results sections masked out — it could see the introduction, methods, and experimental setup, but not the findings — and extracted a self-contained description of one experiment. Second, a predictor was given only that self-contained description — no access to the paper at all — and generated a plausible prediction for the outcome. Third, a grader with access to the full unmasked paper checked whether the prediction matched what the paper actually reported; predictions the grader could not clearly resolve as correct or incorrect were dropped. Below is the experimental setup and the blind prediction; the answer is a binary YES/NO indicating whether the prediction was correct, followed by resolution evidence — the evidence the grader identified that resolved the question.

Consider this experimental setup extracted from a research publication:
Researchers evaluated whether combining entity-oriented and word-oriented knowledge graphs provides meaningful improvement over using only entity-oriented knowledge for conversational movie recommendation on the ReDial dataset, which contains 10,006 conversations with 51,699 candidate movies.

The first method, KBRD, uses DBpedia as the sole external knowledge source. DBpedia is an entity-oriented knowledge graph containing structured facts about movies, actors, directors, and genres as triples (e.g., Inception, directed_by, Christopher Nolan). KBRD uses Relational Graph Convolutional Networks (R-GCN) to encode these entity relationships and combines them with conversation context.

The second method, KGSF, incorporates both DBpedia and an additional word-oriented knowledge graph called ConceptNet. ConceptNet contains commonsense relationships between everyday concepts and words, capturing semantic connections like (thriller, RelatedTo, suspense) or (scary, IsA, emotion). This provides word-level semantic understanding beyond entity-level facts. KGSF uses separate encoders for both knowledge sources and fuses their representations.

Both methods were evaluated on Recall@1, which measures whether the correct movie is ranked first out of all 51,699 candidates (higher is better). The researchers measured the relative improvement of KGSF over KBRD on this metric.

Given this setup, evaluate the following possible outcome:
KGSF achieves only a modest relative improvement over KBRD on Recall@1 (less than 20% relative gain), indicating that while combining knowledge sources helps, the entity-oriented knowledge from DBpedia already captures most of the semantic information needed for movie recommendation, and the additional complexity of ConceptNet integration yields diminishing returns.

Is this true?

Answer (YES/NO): NO